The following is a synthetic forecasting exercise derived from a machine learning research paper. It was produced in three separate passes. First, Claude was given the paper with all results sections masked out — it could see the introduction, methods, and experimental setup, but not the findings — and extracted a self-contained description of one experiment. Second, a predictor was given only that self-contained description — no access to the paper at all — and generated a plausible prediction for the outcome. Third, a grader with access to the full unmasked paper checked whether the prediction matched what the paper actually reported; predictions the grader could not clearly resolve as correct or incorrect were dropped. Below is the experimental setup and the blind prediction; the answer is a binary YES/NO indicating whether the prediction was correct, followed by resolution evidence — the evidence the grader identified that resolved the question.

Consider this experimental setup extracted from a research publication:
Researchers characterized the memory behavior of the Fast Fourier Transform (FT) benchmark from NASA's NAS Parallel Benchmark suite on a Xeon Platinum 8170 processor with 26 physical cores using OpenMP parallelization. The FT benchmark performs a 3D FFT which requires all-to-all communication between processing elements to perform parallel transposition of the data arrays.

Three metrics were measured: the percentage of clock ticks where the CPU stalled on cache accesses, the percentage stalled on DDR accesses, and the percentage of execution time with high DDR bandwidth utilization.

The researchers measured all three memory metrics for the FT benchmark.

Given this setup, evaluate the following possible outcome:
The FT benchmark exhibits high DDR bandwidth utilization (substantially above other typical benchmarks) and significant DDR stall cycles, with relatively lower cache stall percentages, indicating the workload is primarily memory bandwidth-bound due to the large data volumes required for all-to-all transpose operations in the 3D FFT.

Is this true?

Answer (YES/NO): NO